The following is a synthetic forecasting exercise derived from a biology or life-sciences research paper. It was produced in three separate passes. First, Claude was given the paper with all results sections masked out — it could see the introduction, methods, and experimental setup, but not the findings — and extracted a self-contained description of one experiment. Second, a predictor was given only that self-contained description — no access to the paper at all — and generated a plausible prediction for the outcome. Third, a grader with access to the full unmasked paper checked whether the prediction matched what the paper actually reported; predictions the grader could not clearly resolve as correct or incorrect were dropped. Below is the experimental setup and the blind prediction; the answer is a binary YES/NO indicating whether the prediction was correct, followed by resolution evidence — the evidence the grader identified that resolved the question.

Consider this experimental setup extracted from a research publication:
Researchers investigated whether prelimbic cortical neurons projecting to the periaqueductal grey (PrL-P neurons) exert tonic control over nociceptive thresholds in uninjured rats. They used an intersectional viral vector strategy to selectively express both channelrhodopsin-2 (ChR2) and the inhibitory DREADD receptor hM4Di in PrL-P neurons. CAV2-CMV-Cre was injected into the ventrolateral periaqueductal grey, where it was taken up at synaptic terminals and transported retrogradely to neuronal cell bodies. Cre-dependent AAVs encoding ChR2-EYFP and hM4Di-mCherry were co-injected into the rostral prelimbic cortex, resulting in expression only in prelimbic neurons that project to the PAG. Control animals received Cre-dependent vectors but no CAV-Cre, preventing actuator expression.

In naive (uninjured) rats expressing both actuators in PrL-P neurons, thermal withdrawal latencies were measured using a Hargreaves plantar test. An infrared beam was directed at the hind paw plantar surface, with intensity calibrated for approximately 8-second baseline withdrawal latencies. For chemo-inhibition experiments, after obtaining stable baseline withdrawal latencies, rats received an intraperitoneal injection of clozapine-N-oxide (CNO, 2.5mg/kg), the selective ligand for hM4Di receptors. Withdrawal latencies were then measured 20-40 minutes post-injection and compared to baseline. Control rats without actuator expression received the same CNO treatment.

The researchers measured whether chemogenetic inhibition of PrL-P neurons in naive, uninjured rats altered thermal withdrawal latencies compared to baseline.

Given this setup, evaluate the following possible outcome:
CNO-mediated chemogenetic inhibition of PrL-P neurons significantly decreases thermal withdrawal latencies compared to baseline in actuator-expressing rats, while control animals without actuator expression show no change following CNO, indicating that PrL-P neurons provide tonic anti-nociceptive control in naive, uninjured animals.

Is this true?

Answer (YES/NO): YES